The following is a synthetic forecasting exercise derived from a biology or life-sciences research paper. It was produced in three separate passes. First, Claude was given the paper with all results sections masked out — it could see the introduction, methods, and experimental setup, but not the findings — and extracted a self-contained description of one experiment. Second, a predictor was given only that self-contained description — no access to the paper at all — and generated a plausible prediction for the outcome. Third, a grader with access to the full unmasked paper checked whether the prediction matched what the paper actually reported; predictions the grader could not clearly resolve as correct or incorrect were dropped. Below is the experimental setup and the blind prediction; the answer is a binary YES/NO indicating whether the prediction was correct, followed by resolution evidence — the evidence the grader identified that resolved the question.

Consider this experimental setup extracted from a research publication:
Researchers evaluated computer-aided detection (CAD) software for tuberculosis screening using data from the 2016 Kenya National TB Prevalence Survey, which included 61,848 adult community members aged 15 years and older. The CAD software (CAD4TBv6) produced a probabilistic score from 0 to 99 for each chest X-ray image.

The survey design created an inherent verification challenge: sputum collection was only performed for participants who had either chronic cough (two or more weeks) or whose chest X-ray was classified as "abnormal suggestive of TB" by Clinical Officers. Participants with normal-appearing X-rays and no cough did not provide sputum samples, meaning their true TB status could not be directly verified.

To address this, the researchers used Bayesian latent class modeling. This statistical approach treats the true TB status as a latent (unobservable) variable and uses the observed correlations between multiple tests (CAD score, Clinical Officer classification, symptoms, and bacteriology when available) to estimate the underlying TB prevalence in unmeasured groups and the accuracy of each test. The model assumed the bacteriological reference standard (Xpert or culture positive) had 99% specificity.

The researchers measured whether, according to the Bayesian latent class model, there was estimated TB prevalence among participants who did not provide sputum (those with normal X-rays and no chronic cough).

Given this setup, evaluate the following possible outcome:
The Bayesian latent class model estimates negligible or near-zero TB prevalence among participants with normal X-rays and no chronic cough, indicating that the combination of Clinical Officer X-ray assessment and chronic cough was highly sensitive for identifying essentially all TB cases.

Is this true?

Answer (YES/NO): NO